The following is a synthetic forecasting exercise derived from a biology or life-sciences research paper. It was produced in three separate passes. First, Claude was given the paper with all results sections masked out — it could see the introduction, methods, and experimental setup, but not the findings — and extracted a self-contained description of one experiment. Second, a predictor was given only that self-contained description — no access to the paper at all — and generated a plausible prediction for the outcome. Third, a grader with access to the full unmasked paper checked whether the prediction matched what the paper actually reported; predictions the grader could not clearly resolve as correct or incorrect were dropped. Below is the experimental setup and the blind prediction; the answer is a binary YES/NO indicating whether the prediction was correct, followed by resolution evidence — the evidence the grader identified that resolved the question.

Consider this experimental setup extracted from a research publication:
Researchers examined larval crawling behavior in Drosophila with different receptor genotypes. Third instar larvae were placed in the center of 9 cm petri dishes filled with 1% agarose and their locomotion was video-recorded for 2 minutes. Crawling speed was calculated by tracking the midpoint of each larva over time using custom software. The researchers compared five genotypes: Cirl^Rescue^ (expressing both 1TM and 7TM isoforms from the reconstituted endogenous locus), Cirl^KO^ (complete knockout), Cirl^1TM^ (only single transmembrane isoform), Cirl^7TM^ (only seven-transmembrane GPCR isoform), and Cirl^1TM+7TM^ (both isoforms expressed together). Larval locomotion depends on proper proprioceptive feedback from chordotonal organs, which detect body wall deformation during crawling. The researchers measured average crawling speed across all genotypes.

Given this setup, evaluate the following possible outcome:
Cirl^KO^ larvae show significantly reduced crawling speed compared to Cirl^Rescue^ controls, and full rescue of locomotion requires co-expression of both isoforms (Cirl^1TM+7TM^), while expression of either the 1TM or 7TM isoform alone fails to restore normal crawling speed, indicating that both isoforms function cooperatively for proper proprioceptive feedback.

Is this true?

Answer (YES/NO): NO